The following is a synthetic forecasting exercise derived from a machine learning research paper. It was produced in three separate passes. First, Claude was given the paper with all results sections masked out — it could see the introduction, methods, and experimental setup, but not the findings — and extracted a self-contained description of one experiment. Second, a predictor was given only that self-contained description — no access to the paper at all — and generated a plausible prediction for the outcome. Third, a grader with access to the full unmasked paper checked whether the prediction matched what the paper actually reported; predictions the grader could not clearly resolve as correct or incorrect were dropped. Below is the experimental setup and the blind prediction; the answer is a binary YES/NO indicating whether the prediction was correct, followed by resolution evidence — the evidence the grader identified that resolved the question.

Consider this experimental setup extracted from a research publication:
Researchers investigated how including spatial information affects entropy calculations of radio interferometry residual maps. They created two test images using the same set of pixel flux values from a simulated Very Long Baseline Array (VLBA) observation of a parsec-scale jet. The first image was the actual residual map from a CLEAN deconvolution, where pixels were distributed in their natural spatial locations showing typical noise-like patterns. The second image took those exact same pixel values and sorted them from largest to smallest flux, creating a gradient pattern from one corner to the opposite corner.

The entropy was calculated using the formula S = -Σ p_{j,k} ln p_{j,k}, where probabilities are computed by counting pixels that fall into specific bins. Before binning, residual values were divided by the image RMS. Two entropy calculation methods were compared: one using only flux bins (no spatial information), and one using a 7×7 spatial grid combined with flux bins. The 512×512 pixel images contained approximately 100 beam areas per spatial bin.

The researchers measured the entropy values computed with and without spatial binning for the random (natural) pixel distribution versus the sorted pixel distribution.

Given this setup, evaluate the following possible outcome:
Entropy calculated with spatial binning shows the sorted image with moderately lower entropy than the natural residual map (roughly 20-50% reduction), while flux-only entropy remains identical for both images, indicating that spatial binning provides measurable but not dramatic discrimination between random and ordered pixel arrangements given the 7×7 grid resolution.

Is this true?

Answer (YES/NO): NO